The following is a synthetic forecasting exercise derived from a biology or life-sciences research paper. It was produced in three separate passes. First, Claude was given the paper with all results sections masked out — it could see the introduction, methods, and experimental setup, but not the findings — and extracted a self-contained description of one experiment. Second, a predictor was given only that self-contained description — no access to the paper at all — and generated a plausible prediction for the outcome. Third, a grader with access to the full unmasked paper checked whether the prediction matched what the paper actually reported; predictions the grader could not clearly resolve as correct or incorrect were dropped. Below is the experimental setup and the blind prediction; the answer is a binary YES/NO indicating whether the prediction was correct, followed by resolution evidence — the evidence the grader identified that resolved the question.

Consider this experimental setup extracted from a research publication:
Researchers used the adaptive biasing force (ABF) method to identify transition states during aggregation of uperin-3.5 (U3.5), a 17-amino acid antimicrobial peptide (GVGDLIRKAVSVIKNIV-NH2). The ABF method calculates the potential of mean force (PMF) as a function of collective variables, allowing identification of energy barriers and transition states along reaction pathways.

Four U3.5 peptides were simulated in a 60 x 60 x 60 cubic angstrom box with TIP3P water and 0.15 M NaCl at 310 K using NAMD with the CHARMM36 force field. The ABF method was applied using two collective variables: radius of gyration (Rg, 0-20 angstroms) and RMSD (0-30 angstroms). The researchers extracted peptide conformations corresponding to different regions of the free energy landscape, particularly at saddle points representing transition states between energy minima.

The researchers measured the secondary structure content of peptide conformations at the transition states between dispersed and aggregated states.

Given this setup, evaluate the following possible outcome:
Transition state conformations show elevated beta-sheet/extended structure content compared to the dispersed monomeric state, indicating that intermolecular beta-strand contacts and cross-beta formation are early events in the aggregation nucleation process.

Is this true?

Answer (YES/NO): NO